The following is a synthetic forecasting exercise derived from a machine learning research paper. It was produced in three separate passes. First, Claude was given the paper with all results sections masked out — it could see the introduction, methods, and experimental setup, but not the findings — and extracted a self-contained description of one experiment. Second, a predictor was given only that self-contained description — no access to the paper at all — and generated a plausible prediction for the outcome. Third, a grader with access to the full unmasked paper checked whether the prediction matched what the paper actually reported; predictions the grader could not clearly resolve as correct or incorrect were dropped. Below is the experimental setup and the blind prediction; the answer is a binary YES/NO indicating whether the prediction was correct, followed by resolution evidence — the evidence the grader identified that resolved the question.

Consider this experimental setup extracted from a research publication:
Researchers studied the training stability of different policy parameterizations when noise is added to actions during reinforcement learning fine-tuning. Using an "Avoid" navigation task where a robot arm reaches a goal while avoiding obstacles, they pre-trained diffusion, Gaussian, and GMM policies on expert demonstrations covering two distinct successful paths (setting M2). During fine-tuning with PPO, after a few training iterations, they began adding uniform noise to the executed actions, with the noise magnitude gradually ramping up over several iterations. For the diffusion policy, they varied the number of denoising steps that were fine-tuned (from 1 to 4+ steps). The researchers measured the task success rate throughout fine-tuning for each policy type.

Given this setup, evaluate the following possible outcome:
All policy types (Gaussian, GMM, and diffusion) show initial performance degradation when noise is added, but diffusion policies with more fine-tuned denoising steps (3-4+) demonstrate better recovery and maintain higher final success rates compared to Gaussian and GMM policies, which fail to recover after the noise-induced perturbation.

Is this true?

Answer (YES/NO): NO